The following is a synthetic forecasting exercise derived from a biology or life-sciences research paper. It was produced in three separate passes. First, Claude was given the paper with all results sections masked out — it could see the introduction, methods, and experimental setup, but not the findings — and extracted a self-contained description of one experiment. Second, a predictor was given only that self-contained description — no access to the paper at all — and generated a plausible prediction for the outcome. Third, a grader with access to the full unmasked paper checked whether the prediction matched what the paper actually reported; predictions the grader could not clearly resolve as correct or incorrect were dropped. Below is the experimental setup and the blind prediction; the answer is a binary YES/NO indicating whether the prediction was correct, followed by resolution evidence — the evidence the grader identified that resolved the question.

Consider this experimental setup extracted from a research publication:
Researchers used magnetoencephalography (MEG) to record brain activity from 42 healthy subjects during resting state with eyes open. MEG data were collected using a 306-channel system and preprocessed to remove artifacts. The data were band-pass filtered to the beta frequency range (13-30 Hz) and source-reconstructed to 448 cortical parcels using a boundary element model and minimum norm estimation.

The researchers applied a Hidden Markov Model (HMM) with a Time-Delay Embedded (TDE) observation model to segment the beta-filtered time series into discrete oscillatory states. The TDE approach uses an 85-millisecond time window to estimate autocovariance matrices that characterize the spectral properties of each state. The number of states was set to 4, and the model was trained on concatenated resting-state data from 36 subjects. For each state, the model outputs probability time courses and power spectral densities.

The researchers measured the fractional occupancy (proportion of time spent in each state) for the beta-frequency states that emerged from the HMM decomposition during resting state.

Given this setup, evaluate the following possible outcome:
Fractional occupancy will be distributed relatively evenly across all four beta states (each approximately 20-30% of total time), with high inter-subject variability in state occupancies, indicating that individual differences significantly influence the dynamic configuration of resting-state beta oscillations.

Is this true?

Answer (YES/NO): NO